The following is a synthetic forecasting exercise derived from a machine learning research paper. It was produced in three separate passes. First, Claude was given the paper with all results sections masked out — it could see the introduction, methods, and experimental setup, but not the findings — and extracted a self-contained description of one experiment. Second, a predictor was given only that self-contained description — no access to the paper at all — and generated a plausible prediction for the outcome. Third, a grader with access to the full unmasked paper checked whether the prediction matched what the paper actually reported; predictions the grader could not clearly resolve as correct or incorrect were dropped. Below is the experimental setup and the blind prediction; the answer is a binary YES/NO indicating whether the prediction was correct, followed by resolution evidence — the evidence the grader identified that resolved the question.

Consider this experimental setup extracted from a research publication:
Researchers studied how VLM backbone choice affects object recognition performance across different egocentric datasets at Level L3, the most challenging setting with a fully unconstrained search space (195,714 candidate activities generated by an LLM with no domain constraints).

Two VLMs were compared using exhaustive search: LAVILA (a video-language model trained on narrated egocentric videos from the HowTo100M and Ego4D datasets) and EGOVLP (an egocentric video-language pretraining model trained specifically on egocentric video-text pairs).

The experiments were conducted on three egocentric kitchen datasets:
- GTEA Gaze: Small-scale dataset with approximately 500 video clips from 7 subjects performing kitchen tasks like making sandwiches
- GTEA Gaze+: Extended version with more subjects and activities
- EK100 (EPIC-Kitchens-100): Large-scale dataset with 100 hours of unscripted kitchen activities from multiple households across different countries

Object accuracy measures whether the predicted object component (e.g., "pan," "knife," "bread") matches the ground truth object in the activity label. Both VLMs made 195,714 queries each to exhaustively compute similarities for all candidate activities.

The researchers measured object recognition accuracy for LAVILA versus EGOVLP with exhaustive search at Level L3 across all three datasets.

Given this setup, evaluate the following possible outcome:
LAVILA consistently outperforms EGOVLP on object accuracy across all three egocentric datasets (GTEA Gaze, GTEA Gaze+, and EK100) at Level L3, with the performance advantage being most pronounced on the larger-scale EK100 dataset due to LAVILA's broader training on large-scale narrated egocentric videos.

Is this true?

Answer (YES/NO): NO